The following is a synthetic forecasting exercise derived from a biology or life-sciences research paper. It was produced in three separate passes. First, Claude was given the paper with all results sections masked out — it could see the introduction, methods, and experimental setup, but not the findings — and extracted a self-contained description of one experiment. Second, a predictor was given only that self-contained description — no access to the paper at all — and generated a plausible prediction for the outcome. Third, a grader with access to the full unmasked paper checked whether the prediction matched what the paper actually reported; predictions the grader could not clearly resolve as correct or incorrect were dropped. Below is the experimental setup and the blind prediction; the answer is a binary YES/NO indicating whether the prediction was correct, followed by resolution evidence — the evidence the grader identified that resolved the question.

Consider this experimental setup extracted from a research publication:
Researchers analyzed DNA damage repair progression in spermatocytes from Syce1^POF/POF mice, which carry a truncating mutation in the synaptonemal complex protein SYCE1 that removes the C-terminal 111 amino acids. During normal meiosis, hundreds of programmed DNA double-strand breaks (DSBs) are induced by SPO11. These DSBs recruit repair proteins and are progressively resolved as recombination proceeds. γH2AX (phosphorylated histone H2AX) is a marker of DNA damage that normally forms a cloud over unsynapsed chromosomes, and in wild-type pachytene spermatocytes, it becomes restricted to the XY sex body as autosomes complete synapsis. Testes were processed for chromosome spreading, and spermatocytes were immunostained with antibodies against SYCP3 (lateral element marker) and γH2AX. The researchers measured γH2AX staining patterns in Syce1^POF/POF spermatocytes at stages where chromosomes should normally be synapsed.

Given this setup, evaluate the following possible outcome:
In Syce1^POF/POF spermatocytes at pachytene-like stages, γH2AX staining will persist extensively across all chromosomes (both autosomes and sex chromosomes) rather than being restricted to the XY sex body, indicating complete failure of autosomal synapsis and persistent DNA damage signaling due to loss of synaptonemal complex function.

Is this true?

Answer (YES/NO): YES